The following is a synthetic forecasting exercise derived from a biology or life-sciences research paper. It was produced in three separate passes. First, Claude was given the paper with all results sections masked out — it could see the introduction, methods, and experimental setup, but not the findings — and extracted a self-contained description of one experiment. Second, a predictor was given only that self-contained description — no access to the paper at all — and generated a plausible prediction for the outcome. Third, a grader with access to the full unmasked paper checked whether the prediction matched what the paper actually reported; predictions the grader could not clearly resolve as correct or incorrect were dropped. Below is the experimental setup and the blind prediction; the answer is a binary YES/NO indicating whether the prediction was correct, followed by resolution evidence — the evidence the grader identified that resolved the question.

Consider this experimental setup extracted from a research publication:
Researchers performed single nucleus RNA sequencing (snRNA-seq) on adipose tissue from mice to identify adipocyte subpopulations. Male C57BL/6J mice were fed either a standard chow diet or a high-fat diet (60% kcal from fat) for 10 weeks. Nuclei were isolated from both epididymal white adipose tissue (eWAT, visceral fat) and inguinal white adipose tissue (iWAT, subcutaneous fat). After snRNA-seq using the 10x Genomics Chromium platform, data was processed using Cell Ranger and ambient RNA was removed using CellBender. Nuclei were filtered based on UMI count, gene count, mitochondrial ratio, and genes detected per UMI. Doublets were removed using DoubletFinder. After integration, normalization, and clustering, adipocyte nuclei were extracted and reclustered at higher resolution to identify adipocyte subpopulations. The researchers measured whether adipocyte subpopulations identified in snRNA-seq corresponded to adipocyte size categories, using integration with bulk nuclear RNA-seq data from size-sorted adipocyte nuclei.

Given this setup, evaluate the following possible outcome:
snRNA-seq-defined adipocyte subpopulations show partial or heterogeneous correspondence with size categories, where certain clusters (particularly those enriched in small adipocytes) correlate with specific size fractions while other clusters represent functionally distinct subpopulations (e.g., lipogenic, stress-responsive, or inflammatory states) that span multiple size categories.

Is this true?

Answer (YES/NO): NO